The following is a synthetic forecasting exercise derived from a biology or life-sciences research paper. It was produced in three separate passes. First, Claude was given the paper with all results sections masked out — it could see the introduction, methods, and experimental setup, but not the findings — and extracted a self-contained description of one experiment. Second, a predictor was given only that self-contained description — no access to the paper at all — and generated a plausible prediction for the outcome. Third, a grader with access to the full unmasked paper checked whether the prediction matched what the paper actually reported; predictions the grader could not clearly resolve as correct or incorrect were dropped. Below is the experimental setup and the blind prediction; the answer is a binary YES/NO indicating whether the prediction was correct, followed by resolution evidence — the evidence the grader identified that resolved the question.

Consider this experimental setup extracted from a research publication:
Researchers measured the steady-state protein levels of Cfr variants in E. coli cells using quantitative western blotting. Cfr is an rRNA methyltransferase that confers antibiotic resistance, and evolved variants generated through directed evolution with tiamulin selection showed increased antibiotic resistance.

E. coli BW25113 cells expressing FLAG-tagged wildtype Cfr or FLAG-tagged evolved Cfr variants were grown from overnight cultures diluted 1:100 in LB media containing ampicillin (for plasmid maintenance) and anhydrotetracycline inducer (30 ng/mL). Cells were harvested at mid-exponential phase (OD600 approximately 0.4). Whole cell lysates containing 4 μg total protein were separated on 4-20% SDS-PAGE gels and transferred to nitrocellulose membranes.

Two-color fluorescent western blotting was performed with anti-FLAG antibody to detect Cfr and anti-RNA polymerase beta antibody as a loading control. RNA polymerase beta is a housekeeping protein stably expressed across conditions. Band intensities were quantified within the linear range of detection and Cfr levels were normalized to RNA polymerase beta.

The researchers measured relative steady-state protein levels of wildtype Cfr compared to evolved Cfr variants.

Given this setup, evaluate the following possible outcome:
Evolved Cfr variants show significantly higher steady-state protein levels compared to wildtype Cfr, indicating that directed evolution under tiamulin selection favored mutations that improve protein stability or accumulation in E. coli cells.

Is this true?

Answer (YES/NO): YES